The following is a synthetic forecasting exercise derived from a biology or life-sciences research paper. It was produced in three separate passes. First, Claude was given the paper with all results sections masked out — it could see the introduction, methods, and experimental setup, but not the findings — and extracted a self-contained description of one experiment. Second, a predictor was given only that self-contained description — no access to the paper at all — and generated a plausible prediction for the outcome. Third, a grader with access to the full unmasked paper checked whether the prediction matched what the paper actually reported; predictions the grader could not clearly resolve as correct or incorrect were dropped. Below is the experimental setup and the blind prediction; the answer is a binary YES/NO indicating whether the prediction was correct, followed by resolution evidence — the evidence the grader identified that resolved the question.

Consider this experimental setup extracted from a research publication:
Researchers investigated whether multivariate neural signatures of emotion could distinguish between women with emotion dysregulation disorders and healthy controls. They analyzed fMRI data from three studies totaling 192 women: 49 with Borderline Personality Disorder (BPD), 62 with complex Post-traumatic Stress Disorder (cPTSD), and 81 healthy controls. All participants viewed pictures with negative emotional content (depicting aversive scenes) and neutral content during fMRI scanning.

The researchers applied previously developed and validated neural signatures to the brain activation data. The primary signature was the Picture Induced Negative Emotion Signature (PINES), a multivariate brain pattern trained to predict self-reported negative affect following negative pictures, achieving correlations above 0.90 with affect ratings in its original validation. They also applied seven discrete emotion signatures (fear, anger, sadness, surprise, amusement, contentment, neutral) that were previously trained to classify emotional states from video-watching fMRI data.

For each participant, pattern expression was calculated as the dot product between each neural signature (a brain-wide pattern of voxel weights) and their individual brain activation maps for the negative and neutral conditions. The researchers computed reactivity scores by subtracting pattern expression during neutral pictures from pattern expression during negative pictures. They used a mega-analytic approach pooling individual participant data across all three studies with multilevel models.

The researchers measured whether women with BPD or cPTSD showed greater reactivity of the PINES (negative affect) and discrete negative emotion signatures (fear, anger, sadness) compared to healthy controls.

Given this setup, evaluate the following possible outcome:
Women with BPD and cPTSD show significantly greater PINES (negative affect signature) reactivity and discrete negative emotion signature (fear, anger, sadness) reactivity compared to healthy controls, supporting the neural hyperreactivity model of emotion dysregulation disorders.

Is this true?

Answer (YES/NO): NO